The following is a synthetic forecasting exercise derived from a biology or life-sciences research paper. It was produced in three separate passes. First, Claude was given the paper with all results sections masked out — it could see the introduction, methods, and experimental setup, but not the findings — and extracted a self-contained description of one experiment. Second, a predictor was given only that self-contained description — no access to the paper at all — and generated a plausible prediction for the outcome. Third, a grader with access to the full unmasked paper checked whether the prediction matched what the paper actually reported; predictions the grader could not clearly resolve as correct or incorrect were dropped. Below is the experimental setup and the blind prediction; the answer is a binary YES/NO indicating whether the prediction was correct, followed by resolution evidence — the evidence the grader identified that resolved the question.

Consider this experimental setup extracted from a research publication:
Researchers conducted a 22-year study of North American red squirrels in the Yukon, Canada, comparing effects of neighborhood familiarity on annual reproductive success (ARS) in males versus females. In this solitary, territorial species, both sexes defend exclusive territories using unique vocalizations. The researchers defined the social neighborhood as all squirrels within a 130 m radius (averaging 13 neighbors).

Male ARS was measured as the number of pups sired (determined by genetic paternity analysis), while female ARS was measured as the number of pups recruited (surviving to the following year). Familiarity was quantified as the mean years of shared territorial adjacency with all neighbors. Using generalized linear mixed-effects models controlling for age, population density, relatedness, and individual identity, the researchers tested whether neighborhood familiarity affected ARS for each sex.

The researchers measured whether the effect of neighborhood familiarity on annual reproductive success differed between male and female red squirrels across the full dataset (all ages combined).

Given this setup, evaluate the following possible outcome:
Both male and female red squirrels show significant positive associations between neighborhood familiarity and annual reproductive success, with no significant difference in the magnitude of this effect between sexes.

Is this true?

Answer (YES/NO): NO